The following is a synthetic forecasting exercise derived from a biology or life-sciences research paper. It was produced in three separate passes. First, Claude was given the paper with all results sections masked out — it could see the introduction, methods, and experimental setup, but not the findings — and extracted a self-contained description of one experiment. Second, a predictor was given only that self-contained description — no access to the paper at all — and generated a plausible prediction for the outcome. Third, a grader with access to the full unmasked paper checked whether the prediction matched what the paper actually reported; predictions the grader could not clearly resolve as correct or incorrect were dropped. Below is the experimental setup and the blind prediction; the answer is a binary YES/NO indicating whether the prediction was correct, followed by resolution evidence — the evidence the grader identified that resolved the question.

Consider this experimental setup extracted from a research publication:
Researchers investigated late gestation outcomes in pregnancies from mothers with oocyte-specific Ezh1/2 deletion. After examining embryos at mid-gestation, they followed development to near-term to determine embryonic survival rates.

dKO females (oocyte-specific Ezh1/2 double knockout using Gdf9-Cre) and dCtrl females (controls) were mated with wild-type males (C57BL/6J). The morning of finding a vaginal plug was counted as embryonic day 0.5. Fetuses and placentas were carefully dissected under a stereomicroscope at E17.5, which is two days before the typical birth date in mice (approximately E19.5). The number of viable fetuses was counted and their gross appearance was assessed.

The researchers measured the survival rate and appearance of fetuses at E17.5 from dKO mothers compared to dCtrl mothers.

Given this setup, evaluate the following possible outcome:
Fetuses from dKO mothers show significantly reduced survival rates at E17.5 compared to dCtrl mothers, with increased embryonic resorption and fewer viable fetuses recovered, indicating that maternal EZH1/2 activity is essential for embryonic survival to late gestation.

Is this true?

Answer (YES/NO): YES